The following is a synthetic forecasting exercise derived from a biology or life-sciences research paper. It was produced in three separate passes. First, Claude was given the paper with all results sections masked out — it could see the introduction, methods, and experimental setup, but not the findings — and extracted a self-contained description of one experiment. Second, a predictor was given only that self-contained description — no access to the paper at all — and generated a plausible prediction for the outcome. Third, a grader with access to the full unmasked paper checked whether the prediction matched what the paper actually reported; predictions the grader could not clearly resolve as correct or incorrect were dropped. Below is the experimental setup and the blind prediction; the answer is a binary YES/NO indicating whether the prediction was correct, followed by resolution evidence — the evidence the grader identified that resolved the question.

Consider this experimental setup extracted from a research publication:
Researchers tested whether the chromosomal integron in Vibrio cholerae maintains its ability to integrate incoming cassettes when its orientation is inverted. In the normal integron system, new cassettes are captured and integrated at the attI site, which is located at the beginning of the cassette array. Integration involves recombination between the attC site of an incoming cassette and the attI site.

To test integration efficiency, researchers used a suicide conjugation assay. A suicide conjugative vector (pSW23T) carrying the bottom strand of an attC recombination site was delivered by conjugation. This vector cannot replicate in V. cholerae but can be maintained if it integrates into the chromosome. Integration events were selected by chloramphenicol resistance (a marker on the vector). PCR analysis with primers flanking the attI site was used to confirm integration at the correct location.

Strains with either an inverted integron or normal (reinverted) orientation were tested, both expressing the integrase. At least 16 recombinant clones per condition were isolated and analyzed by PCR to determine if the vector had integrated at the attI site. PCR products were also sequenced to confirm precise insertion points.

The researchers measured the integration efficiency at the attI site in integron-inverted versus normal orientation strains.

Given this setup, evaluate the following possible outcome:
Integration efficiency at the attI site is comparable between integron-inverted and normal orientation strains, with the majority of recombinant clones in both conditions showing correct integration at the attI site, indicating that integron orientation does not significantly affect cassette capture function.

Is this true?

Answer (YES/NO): YES